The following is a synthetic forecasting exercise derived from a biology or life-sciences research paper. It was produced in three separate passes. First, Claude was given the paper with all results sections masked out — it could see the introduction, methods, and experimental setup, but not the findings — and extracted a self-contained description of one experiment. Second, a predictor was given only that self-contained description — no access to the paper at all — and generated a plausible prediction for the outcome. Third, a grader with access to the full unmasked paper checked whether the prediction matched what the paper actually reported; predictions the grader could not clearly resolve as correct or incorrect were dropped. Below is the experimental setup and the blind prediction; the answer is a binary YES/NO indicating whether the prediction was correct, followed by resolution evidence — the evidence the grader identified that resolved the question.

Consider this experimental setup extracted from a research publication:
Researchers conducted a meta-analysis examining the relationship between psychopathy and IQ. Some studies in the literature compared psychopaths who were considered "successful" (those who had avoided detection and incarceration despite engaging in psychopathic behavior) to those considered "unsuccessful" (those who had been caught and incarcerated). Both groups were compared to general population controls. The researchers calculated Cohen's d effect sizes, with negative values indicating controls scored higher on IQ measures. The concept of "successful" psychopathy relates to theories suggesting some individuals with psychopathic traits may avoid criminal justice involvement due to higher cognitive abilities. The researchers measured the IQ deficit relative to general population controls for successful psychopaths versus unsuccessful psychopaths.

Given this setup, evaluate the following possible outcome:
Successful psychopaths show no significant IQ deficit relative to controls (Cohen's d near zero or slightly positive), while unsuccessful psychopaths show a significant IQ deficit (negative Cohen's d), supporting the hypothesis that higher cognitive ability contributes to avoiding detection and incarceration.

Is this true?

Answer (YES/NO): NO